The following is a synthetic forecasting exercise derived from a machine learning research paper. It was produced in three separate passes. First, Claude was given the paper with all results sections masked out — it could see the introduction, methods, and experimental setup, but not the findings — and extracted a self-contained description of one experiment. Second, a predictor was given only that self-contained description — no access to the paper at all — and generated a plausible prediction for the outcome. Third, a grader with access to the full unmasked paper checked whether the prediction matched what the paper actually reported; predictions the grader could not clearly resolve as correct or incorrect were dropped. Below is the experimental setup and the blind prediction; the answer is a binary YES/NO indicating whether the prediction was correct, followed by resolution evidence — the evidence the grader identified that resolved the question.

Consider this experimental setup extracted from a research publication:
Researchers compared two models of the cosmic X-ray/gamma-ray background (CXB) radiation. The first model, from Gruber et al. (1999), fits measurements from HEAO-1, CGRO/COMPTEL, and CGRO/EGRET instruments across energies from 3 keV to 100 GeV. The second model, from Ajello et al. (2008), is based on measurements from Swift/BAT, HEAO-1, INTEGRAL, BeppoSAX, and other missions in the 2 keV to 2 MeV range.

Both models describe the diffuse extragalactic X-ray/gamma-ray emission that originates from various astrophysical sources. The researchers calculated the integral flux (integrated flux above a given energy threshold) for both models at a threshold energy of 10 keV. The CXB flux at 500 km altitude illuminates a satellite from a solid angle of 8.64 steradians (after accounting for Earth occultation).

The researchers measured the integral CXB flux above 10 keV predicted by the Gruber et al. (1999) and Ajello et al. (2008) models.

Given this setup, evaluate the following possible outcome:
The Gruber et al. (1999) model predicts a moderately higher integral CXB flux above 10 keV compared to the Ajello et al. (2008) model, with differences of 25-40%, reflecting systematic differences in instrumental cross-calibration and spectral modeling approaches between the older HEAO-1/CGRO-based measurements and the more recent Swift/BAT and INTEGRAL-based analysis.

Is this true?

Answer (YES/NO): NO